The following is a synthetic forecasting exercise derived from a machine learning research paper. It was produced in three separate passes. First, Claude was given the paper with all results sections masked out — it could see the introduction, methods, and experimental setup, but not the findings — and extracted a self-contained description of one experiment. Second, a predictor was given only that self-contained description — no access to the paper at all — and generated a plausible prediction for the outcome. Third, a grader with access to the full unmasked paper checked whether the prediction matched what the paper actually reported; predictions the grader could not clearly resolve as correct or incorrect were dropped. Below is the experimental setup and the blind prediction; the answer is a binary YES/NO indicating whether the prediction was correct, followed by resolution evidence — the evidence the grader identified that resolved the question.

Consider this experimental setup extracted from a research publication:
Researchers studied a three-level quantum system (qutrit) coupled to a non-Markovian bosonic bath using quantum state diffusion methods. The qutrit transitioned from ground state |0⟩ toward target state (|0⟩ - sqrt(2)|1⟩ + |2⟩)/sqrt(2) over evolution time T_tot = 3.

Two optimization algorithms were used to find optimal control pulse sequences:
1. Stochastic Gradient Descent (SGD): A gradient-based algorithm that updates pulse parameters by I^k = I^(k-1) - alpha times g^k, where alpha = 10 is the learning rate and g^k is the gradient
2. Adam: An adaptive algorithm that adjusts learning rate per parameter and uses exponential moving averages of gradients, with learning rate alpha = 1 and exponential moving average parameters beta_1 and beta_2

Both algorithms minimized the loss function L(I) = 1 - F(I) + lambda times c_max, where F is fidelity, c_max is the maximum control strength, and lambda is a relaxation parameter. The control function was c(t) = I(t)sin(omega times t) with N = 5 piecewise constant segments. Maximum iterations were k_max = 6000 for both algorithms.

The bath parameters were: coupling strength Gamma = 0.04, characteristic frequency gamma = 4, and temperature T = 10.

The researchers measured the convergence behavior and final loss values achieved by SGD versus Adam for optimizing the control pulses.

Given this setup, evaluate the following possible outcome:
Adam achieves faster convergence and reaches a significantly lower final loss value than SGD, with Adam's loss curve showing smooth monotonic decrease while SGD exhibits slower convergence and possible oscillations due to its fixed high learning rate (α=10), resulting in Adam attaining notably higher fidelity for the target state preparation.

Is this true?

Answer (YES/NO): NO